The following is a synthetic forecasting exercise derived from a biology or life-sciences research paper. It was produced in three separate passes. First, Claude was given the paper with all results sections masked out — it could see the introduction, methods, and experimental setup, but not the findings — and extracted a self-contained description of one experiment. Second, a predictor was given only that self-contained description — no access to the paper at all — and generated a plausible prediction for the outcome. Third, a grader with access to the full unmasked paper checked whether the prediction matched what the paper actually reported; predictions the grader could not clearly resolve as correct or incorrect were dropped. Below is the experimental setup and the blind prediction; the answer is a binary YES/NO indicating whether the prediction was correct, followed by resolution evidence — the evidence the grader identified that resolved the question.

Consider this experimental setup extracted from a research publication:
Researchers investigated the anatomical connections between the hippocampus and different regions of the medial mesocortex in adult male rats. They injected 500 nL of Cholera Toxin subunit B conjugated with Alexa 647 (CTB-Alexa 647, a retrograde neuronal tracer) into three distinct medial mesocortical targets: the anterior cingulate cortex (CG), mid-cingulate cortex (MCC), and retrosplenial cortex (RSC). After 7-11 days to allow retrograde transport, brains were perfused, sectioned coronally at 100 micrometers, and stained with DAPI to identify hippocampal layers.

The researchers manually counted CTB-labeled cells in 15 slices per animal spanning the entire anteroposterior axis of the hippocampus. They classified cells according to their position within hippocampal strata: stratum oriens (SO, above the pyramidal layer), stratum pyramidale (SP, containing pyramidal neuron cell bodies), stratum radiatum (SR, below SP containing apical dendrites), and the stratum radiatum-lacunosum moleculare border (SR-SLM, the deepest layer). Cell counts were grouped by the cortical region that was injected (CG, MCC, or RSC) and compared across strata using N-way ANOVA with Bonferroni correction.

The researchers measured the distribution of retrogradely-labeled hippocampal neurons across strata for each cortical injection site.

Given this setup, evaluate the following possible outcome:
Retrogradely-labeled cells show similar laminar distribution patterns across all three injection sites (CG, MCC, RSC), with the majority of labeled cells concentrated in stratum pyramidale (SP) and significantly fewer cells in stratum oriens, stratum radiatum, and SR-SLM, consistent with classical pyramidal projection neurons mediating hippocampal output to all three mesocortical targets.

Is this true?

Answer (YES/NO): NO